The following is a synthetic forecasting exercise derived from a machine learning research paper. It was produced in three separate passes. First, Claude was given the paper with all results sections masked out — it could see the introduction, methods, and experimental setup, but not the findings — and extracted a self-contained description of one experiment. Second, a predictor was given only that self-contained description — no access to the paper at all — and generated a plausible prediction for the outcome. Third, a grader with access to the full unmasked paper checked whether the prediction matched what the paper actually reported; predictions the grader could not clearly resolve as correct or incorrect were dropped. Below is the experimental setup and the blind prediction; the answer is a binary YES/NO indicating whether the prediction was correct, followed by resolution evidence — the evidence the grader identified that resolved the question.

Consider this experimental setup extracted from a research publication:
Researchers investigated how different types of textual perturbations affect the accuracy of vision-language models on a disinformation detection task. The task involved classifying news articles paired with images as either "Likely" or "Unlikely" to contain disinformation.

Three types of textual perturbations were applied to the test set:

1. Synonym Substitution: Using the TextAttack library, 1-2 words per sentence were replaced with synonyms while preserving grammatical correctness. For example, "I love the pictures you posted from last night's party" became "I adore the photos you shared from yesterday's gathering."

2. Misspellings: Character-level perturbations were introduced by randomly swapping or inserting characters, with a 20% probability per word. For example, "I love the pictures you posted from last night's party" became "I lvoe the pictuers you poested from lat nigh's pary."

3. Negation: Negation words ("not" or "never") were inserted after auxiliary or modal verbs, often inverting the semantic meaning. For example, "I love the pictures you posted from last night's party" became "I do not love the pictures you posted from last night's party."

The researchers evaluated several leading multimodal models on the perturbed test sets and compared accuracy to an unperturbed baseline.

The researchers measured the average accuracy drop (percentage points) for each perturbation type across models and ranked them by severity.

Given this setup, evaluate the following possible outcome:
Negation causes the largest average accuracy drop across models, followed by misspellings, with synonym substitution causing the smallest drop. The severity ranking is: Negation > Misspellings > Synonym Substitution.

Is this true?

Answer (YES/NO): YES